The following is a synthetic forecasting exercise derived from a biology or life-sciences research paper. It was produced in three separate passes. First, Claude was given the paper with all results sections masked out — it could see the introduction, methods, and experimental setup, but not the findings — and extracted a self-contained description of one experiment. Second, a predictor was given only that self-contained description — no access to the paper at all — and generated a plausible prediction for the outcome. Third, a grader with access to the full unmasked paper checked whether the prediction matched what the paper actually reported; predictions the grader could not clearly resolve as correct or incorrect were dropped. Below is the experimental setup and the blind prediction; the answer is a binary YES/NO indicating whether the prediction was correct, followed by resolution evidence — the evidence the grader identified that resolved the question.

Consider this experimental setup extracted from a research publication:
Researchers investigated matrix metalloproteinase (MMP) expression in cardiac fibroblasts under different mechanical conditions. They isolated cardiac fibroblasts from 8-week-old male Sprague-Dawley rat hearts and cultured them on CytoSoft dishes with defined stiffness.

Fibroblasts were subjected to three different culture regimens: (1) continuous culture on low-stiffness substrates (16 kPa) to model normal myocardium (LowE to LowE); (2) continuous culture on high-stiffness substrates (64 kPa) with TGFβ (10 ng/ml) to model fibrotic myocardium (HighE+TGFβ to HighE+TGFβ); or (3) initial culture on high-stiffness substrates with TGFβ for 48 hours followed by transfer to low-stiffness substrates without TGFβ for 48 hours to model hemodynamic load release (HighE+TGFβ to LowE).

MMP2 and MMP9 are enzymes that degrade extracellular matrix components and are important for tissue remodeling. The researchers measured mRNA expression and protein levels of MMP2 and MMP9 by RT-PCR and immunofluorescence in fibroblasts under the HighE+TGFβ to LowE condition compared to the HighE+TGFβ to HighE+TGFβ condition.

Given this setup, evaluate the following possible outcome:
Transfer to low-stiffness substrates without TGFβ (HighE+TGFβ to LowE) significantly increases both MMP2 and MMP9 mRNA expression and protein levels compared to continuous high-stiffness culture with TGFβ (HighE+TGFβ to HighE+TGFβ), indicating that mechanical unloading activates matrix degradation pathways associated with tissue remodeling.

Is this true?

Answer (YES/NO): YES